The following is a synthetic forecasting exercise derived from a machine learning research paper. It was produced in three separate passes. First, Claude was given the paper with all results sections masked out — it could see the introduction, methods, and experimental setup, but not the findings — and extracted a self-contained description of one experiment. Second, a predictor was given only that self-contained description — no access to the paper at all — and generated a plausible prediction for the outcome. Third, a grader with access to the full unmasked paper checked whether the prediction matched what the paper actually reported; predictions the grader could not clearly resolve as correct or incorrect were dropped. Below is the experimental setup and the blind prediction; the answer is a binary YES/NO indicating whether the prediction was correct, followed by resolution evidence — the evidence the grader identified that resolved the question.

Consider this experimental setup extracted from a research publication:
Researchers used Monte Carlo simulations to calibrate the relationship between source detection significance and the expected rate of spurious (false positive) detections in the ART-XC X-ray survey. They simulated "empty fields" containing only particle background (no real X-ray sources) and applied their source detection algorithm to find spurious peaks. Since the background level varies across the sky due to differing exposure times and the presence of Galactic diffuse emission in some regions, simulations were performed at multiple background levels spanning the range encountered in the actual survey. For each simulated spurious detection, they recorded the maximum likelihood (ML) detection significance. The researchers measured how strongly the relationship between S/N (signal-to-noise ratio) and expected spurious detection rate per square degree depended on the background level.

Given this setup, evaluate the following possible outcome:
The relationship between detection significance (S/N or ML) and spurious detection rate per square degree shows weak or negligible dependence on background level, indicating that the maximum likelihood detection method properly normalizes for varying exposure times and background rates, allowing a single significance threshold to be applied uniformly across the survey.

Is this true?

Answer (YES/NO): YES